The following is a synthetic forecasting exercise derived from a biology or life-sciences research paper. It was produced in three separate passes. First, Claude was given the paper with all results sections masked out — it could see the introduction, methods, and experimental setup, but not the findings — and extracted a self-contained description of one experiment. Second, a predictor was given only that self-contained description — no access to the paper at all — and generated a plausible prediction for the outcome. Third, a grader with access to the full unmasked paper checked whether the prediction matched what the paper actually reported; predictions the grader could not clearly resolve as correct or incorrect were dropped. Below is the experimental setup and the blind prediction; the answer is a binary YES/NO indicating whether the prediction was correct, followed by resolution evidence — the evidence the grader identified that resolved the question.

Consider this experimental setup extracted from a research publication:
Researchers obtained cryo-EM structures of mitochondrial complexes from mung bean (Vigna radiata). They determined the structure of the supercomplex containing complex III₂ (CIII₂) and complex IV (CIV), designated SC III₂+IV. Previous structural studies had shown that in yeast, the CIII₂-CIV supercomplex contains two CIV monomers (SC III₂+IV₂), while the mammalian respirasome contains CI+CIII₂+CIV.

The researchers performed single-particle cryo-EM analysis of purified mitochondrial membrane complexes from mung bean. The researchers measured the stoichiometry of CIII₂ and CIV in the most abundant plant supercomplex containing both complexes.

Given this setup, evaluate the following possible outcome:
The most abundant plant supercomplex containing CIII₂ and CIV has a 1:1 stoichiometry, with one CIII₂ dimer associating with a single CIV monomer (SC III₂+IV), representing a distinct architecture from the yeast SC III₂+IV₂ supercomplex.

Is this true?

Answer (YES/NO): YES